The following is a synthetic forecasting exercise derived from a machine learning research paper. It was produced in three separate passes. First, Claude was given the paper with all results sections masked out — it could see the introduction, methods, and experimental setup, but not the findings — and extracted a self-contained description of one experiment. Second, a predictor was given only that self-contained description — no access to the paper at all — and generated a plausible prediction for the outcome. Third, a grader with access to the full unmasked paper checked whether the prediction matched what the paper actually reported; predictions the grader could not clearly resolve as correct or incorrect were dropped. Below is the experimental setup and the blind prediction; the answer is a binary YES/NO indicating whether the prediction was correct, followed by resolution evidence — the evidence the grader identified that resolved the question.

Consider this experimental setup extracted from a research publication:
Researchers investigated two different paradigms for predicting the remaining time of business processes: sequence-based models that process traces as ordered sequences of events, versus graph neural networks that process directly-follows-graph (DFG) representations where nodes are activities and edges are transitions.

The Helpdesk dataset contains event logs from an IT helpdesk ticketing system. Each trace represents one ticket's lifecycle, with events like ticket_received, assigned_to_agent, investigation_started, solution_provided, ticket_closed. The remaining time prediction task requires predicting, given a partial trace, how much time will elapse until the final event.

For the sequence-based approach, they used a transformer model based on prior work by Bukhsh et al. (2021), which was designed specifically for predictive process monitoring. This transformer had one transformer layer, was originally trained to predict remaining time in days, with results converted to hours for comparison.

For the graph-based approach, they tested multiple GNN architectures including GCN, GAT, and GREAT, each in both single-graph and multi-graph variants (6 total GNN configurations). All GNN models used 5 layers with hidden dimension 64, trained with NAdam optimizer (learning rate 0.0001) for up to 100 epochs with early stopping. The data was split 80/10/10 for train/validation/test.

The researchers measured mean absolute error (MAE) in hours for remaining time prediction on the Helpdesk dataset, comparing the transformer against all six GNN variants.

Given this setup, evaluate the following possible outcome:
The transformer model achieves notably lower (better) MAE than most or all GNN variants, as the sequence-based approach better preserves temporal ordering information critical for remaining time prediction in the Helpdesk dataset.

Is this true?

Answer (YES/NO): YES